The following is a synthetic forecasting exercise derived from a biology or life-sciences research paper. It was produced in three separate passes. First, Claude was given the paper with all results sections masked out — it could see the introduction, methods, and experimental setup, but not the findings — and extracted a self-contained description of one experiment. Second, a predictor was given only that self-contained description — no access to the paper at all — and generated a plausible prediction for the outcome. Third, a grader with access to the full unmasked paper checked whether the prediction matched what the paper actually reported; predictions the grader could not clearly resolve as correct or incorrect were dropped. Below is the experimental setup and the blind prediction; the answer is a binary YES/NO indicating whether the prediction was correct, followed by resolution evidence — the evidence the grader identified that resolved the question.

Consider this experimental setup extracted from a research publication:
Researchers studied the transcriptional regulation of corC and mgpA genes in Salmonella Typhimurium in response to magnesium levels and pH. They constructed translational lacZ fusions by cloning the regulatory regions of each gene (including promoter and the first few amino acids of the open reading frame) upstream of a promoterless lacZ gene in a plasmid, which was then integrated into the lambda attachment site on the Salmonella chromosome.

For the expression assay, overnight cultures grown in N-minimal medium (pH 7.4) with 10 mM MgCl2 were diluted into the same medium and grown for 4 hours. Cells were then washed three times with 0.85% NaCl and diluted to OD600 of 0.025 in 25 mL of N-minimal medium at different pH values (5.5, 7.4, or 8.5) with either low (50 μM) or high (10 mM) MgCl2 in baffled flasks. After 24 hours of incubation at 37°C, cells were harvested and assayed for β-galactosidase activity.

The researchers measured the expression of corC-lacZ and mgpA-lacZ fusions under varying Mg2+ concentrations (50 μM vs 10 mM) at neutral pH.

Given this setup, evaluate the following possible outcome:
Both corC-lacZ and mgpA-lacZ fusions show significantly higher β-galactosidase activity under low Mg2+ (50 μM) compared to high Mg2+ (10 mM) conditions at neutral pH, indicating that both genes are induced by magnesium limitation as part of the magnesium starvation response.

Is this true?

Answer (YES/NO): NO